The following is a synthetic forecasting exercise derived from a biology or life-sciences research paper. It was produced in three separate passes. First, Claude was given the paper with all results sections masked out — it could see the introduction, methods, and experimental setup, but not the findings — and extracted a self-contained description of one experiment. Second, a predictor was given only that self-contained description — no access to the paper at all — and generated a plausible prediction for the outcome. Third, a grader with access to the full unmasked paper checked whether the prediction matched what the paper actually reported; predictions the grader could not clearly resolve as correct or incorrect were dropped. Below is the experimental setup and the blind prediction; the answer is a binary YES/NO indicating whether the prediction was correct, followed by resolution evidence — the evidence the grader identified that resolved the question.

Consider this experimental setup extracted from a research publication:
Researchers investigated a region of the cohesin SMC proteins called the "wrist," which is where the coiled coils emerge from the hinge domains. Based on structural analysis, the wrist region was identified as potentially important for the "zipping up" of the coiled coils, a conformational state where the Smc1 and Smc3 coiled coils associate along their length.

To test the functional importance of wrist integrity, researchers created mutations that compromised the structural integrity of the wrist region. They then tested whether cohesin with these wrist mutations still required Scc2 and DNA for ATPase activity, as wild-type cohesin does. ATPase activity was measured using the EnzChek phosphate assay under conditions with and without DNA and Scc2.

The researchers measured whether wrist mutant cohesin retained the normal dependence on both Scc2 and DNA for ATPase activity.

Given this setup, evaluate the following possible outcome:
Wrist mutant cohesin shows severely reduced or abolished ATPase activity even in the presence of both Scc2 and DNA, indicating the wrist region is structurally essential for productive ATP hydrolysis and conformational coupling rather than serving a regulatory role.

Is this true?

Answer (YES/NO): NO